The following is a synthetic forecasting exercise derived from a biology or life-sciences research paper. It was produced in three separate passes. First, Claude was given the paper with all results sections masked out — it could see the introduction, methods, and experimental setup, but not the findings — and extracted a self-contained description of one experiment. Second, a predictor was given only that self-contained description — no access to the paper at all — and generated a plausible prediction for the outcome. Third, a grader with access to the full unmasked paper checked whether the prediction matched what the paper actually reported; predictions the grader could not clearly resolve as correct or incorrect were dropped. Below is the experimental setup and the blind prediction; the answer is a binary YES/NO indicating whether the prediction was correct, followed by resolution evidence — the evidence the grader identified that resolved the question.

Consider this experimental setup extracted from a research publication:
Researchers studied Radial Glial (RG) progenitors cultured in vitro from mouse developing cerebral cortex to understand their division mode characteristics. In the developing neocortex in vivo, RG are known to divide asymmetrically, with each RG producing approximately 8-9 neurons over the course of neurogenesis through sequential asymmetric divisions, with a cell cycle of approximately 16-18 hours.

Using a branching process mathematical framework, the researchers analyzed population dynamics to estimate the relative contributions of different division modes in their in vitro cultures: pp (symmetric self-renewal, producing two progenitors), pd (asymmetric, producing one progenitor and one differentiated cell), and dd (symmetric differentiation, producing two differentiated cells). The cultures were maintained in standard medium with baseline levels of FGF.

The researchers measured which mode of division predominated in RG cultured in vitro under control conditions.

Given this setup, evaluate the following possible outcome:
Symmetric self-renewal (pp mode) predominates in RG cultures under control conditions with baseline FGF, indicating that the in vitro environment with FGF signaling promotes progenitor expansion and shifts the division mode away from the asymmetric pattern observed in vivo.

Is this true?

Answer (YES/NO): YES